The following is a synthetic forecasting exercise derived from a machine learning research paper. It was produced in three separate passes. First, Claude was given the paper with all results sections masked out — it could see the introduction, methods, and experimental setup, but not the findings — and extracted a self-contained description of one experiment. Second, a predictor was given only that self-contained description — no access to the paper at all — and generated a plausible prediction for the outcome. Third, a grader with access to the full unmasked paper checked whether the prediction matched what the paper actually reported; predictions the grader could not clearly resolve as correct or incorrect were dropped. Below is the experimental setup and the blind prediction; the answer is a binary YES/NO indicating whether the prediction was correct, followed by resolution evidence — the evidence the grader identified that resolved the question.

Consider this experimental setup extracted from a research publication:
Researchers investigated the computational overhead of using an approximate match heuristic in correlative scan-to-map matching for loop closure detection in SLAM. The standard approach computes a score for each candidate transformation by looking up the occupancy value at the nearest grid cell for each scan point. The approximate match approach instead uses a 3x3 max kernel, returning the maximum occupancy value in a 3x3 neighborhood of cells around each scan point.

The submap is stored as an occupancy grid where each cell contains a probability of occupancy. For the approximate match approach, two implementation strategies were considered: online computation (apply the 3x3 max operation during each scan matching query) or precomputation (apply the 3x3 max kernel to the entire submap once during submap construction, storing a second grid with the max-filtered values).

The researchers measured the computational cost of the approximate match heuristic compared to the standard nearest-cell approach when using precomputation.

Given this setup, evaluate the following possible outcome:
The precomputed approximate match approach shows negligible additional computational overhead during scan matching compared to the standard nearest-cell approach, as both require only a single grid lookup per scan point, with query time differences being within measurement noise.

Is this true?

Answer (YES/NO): YES